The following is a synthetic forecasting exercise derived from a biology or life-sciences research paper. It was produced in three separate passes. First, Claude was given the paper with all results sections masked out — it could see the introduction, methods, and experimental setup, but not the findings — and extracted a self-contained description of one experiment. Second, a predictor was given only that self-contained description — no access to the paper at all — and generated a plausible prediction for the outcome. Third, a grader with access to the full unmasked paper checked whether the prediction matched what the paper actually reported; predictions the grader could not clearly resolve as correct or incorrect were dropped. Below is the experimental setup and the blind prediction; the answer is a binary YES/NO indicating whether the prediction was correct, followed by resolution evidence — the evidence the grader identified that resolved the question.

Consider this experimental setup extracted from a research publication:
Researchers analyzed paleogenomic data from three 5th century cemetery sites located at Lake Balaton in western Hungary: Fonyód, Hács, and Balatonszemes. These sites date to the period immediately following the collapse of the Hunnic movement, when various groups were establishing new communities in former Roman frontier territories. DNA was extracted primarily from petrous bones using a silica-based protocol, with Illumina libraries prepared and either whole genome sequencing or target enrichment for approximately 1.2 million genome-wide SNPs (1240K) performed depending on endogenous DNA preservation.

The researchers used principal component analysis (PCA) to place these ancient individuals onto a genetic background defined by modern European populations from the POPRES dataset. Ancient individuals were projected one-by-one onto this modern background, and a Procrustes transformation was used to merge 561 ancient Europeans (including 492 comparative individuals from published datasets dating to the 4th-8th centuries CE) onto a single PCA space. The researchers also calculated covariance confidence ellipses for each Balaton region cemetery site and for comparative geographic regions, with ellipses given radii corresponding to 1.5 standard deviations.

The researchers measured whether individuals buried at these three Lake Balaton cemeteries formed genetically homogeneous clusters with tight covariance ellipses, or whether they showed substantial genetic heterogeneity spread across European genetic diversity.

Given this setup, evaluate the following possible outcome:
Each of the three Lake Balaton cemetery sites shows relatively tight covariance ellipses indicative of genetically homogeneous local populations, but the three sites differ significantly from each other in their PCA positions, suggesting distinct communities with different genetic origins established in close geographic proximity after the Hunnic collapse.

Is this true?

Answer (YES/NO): NO